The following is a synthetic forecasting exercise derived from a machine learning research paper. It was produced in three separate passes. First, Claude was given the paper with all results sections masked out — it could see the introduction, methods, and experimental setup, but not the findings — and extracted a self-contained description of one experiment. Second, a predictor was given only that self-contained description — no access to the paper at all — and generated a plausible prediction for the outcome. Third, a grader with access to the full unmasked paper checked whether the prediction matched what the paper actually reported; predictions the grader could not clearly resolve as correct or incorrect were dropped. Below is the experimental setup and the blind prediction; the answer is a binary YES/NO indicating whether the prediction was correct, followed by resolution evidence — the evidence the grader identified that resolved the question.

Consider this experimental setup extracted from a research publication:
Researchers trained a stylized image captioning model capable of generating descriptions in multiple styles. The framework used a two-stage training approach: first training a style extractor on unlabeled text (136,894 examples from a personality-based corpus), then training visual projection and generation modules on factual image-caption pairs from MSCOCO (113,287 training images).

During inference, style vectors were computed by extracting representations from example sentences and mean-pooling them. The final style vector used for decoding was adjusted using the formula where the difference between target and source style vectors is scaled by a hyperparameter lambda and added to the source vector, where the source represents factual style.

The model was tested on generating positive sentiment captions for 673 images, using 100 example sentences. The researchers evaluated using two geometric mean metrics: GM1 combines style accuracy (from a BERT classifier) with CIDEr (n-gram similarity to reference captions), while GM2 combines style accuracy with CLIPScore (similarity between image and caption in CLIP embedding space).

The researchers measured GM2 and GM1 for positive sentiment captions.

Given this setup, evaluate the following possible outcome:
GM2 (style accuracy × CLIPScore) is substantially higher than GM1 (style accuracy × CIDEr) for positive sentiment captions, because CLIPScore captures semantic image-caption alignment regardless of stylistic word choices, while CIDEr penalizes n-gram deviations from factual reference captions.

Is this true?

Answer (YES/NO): NO